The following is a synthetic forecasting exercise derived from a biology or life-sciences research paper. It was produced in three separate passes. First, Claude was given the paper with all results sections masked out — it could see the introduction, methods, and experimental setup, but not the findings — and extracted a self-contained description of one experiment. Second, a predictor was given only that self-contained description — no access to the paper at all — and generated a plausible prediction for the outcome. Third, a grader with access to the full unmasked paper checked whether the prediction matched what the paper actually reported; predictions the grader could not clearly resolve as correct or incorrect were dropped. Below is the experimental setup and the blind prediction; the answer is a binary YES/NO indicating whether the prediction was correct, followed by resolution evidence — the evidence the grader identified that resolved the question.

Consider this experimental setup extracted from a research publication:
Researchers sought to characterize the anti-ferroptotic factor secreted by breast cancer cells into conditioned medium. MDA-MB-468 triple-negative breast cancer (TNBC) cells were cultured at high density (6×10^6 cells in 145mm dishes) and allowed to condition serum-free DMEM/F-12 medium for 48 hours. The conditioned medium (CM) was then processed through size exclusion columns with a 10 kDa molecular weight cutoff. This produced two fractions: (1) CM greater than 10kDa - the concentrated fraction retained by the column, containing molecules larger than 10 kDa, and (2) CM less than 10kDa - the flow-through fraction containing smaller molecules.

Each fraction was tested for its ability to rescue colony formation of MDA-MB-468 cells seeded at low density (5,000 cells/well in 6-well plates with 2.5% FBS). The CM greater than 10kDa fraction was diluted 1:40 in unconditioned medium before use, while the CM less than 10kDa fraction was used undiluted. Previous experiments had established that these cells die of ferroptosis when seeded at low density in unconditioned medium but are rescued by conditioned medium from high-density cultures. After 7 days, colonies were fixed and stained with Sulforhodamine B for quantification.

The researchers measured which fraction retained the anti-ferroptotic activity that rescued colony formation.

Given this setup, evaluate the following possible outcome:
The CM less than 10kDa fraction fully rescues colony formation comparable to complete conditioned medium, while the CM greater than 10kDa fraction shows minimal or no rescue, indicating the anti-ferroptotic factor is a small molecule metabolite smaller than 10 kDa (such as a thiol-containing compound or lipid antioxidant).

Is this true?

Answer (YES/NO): NO